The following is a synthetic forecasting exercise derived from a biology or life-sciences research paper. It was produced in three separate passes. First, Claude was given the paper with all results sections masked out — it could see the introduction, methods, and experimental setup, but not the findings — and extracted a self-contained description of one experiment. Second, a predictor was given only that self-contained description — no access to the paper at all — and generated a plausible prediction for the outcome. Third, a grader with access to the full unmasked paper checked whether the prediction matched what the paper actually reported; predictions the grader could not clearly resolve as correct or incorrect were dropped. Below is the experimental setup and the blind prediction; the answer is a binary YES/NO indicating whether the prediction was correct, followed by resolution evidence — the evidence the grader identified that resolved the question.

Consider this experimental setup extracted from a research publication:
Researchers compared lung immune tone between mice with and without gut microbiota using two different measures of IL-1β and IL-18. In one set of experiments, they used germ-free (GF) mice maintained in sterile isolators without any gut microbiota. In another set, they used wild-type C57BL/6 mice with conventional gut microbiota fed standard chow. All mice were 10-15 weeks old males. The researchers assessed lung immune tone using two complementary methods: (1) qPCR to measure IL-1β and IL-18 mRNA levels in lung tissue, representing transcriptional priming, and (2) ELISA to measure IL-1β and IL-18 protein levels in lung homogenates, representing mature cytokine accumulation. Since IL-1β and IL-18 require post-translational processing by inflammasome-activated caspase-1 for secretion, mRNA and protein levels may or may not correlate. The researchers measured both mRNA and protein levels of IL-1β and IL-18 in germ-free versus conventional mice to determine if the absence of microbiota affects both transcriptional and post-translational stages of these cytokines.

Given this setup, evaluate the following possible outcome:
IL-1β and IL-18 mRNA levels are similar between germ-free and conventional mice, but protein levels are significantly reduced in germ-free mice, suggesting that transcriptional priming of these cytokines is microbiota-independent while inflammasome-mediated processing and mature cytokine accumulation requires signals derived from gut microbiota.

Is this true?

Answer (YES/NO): NO